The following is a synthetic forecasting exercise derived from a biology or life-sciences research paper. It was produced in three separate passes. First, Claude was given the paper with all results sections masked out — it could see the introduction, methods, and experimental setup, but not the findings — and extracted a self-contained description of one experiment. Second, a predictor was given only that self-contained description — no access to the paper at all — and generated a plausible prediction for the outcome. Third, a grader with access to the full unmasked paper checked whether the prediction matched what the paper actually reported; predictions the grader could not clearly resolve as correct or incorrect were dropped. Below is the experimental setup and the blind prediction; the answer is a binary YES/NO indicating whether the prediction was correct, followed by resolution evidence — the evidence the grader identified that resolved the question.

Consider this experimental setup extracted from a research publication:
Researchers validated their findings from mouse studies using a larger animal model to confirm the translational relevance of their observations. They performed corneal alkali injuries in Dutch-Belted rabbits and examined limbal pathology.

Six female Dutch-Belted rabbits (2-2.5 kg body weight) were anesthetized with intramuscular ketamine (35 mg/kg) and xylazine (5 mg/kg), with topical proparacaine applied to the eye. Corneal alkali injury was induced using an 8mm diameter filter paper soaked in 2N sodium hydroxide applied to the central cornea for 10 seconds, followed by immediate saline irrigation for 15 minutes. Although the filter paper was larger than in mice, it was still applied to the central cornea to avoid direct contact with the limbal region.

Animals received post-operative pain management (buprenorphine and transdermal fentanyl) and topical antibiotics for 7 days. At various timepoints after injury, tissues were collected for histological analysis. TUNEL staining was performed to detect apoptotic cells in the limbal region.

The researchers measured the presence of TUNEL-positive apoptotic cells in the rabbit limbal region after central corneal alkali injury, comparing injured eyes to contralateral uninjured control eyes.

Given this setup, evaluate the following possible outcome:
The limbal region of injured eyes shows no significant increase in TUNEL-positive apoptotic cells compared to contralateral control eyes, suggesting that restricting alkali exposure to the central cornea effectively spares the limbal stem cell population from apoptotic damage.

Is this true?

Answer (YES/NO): NO